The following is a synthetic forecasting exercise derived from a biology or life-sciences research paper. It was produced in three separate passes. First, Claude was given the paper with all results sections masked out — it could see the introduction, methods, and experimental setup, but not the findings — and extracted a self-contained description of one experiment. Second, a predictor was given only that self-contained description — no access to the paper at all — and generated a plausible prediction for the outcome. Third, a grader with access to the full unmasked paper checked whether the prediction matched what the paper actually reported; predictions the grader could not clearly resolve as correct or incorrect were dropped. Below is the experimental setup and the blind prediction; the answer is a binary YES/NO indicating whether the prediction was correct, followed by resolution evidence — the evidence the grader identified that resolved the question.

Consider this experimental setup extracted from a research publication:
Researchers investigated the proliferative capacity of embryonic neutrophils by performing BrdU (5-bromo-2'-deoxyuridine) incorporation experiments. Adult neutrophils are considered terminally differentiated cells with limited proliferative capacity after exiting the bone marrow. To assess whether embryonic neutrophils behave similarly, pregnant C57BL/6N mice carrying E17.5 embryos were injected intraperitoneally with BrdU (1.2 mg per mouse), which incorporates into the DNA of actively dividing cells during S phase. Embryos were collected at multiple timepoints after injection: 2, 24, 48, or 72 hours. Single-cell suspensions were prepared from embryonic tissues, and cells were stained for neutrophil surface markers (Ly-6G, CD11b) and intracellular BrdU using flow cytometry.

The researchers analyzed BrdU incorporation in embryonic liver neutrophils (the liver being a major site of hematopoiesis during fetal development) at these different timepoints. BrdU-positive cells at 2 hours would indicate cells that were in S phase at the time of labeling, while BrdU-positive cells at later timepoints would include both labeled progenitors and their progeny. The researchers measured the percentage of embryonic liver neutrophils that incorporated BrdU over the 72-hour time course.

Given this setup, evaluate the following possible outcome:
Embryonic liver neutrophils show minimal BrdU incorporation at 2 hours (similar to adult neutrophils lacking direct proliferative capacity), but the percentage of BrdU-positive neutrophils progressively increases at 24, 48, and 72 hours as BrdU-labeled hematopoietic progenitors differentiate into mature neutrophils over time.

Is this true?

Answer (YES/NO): NO